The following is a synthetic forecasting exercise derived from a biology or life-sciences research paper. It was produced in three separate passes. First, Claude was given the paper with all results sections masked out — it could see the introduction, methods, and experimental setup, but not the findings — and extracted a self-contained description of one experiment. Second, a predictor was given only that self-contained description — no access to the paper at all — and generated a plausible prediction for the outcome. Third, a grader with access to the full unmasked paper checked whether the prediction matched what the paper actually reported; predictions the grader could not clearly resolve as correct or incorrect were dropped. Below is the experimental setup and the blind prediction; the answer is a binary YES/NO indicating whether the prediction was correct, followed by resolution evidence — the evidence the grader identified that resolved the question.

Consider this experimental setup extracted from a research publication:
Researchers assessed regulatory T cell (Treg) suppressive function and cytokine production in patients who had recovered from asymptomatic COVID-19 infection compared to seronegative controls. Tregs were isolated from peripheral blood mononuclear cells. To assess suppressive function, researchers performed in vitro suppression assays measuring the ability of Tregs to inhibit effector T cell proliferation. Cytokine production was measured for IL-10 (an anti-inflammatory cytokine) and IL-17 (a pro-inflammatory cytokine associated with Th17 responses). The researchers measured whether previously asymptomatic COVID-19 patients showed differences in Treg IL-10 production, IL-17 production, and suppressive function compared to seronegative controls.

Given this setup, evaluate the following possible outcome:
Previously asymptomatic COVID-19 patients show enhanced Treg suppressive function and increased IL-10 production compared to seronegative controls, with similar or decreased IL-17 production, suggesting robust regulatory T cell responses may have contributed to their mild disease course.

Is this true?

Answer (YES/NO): NO